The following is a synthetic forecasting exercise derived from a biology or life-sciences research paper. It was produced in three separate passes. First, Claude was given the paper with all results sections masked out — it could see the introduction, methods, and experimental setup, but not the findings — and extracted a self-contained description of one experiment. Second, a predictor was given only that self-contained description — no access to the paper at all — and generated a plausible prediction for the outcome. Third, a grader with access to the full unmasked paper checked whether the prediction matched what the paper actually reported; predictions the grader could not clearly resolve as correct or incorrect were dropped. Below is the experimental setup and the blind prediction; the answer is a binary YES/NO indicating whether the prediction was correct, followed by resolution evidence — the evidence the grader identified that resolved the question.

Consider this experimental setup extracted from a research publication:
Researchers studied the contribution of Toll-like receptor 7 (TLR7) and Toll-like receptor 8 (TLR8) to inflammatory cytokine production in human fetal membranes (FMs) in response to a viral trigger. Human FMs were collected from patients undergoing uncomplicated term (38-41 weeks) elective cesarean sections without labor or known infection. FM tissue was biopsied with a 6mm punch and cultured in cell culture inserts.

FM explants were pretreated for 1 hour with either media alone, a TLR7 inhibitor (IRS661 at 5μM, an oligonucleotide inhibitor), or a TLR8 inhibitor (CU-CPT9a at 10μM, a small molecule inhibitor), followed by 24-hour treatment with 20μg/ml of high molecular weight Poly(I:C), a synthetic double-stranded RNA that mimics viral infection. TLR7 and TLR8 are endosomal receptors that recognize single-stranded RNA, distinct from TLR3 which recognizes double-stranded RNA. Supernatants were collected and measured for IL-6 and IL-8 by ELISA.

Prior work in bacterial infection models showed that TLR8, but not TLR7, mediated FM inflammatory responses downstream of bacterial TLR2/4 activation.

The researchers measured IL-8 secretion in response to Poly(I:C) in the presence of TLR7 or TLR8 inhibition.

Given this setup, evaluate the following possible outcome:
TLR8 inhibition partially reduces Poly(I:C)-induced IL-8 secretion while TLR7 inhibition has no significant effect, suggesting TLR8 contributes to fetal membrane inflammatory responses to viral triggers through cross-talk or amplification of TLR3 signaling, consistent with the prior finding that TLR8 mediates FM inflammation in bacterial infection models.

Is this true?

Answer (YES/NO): NO